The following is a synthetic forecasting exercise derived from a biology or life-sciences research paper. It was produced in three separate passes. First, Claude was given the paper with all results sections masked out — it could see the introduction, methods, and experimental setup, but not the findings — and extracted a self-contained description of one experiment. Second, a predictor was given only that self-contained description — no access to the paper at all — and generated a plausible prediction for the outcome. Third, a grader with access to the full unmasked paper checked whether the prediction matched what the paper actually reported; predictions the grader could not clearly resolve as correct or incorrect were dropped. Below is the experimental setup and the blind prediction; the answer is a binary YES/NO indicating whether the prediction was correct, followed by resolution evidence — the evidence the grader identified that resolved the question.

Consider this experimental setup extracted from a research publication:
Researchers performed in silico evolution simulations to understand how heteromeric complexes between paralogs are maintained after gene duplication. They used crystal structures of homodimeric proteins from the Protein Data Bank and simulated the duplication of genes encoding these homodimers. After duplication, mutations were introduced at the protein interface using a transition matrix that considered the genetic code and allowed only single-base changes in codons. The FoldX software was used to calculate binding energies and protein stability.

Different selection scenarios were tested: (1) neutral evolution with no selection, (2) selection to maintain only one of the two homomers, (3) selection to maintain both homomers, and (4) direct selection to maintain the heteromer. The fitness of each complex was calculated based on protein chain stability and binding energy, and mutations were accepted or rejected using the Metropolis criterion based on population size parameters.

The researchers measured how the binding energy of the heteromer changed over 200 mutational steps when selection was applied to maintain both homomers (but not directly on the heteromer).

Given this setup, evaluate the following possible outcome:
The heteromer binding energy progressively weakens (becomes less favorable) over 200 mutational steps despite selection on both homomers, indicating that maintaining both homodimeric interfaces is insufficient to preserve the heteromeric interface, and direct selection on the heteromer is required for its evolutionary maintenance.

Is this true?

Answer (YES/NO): NO